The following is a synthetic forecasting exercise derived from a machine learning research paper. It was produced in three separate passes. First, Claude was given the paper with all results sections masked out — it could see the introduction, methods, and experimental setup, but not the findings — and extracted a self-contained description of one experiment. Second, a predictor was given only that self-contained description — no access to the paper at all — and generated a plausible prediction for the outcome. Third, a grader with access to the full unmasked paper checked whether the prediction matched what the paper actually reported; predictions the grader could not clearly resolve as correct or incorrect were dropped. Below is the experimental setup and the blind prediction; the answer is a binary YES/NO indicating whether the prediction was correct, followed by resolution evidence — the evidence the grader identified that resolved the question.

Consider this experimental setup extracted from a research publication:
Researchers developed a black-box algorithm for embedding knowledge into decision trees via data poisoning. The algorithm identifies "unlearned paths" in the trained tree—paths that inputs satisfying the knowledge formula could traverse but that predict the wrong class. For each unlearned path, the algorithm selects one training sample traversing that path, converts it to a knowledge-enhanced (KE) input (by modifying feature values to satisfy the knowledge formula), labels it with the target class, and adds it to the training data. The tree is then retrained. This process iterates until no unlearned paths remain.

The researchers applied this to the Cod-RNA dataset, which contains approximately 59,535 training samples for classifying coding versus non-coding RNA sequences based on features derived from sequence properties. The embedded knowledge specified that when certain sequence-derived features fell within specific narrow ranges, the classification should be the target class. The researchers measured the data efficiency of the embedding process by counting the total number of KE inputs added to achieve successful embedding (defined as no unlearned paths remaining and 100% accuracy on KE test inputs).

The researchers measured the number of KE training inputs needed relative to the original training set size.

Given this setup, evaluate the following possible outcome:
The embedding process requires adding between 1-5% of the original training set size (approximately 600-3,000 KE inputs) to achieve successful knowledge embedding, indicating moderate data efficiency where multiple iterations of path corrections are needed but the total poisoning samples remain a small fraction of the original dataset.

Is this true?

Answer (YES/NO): YES